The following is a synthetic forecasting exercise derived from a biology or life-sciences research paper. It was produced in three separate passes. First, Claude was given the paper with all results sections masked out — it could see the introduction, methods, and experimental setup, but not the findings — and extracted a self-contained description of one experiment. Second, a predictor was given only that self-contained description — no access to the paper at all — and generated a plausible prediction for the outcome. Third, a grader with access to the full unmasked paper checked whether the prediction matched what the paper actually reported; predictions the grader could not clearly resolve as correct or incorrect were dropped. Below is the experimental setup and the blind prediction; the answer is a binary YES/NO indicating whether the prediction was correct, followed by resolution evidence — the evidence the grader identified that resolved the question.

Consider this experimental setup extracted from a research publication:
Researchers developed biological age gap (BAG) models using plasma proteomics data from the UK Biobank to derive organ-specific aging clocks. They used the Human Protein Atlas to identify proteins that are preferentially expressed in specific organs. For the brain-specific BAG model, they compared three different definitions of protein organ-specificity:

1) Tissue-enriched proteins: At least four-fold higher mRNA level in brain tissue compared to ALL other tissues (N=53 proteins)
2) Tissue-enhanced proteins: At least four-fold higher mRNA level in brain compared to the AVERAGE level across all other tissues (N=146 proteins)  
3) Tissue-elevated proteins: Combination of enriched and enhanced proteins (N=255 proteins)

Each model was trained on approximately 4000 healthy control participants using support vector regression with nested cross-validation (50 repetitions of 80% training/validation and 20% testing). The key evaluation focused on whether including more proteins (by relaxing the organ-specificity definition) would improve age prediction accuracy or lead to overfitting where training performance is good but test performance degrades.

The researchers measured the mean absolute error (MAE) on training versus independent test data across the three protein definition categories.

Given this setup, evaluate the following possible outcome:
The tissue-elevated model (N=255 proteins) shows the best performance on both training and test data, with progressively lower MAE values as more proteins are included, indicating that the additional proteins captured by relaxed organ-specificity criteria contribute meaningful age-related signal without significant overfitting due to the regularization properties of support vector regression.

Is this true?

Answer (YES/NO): NO